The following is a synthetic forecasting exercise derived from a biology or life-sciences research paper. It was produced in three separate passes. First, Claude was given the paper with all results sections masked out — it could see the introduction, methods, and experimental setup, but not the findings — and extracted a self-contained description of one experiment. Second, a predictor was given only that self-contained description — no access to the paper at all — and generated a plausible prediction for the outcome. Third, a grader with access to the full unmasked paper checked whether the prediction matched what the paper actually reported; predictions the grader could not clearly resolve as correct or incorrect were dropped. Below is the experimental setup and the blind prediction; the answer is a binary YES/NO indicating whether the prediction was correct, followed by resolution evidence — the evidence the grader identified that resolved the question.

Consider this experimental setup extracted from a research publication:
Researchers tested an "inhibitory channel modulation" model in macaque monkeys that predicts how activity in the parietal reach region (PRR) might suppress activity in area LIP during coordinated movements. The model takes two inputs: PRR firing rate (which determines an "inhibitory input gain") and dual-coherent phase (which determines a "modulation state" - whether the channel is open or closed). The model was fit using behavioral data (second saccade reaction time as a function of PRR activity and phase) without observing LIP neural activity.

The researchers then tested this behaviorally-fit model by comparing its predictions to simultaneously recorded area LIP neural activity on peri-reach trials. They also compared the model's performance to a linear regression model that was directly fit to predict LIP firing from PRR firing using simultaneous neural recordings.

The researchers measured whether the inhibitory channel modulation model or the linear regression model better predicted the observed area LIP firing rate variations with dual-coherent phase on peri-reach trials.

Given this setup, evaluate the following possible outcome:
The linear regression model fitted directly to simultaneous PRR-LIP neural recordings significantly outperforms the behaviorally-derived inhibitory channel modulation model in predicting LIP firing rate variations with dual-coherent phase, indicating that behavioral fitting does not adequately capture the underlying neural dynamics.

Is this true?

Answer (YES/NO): NO